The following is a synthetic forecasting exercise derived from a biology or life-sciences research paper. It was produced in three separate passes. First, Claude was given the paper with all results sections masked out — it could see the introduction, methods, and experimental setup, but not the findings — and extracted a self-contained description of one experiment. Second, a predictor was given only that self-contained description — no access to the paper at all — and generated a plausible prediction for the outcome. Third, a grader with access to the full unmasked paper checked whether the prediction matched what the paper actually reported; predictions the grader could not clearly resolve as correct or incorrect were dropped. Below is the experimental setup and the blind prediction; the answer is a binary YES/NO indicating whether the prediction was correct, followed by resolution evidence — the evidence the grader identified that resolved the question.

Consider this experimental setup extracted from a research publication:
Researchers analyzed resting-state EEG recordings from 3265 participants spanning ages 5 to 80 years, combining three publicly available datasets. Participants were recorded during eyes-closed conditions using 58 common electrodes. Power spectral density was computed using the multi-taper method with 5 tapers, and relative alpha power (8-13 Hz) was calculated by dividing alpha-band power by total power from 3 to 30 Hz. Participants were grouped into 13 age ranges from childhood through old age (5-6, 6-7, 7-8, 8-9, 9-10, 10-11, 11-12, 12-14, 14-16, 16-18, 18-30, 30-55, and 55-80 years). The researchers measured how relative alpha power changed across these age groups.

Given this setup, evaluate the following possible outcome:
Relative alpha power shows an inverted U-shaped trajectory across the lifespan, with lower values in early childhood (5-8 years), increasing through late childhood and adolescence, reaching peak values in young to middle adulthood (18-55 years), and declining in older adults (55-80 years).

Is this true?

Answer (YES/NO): YES